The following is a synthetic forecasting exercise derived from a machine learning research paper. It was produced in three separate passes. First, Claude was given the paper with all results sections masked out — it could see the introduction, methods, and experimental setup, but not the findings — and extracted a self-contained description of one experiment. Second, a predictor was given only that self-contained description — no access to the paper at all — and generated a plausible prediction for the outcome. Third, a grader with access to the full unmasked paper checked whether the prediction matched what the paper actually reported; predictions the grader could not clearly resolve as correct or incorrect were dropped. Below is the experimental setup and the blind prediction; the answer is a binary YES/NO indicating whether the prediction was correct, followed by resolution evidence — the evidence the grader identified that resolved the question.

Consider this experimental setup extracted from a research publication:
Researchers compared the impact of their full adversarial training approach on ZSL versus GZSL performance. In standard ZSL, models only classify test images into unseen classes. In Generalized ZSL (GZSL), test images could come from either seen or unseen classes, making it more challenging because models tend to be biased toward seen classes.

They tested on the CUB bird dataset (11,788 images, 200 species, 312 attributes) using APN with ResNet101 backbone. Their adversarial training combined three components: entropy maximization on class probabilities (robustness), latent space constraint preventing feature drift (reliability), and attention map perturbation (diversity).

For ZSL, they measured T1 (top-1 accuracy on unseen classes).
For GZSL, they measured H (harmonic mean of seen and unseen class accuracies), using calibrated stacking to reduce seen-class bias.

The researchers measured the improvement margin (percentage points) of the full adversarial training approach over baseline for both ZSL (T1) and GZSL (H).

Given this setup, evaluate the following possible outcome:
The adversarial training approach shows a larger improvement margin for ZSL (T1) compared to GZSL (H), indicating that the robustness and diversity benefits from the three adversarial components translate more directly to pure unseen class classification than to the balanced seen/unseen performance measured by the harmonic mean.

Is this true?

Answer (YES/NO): NO